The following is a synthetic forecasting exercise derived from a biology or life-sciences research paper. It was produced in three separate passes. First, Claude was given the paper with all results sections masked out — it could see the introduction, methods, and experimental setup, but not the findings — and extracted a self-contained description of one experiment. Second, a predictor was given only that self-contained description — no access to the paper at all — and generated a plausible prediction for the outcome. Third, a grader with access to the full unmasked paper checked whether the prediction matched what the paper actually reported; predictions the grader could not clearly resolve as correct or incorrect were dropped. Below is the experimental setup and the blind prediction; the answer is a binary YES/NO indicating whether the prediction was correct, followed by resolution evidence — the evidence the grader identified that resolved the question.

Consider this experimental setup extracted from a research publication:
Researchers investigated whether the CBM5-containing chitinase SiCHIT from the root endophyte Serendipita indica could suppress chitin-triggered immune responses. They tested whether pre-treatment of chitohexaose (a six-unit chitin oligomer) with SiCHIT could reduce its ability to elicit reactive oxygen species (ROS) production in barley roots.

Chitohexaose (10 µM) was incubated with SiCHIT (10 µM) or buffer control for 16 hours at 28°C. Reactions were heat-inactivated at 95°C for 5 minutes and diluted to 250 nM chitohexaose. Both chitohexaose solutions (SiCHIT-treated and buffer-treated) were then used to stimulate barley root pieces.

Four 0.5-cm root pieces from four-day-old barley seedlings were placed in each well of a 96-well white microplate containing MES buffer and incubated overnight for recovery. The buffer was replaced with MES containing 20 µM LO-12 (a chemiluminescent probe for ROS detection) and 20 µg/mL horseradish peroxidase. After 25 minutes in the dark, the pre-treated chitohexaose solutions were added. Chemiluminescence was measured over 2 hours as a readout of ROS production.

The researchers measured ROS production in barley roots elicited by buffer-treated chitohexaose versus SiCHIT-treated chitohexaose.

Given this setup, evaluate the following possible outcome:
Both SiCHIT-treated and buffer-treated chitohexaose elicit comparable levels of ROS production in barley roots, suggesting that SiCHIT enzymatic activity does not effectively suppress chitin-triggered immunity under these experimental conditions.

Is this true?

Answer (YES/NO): YES